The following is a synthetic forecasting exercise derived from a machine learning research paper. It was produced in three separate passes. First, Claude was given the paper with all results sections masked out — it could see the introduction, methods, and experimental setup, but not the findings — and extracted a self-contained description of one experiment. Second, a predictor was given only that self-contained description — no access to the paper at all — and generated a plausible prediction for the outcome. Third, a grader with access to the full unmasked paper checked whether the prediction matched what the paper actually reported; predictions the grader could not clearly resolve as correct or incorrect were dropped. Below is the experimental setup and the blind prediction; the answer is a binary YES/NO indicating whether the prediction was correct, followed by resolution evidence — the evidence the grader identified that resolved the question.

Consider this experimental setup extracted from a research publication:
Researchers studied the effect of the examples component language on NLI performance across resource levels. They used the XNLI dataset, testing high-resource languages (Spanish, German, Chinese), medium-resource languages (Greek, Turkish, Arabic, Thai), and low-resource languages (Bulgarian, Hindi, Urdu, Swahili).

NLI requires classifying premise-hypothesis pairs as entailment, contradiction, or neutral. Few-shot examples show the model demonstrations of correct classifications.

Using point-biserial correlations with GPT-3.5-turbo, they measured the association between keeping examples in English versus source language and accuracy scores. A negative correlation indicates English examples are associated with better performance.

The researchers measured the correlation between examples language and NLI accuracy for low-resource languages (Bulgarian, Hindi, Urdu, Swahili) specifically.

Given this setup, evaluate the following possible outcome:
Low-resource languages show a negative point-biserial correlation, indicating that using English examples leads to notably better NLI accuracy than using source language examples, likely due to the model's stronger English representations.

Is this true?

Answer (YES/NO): NO